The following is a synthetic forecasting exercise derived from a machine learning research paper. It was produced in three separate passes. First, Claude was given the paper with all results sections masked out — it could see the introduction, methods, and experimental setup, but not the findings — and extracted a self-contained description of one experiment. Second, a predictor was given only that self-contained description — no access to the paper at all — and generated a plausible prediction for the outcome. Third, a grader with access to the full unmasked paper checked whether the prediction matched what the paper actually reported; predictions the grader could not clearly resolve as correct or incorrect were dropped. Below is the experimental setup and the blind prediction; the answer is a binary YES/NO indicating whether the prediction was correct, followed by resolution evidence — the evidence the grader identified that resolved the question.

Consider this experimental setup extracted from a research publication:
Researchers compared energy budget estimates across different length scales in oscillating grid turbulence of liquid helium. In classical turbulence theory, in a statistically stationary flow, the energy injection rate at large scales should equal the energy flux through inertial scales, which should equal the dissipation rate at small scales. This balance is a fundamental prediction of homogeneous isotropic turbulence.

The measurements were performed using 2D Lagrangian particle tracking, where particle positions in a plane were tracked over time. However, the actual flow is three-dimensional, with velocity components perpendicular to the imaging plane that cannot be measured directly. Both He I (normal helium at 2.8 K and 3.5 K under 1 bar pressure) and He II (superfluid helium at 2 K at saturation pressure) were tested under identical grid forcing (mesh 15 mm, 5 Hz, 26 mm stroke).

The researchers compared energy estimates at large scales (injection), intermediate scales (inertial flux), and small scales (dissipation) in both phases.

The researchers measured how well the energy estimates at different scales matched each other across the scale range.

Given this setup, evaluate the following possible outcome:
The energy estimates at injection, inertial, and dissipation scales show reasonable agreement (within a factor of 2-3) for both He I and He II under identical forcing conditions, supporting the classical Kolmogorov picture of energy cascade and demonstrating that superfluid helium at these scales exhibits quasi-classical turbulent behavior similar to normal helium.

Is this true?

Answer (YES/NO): NO